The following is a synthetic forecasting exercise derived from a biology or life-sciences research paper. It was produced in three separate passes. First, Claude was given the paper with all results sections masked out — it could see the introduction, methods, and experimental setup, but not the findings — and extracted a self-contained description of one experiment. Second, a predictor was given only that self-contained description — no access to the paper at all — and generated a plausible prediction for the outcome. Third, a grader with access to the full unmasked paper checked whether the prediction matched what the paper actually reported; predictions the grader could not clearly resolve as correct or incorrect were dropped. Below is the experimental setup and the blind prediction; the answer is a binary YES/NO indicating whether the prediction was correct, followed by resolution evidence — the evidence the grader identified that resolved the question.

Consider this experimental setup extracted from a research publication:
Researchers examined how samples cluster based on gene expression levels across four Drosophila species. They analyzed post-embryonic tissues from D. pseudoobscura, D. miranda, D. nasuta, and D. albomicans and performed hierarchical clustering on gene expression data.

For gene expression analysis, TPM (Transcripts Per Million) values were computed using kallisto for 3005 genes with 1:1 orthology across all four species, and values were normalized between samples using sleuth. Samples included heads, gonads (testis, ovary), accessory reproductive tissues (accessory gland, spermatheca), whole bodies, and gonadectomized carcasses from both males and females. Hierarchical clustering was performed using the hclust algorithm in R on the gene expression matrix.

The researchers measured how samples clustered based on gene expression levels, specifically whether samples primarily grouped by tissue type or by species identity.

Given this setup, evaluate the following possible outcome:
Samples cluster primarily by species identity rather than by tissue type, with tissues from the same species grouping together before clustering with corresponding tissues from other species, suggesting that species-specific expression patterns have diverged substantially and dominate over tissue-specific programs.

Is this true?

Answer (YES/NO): NO